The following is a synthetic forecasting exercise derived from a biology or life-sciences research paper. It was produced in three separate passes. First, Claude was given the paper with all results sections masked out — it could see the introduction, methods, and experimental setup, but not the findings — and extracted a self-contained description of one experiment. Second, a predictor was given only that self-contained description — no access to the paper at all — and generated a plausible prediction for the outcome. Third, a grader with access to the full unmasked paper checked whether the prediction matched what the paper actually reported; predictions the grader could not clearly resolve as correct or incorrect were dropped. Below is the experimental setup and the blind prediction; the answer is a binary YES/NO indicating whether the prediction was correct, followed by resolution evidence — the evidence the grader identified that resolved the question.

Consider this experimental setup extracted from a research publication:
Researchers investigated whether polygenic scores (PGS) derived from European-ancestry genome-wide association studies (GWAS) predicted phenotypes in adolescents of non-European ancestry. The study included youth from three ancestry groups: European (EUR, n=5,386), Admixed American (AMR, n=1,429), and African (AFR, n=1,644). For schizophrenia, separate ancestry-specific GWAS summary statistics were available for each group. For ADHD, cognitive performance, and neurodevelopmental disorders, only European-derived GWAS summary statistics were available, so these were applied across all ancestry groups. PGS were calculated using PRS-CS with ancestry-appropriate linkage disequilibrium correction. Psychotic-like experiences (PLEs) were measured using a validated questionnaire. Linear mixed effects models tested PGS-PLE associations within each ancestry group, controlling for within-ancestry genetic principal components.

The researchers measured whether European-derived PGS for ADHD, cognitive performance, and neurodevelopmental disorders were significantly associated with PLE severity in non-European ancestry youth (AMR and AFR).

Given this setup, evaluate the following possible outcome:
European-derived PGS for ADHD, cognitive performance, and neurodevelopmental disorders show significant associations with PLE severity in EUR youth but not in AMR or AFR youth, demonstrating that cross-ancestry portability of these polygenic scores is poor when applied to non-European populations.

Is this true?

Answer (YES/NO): NO